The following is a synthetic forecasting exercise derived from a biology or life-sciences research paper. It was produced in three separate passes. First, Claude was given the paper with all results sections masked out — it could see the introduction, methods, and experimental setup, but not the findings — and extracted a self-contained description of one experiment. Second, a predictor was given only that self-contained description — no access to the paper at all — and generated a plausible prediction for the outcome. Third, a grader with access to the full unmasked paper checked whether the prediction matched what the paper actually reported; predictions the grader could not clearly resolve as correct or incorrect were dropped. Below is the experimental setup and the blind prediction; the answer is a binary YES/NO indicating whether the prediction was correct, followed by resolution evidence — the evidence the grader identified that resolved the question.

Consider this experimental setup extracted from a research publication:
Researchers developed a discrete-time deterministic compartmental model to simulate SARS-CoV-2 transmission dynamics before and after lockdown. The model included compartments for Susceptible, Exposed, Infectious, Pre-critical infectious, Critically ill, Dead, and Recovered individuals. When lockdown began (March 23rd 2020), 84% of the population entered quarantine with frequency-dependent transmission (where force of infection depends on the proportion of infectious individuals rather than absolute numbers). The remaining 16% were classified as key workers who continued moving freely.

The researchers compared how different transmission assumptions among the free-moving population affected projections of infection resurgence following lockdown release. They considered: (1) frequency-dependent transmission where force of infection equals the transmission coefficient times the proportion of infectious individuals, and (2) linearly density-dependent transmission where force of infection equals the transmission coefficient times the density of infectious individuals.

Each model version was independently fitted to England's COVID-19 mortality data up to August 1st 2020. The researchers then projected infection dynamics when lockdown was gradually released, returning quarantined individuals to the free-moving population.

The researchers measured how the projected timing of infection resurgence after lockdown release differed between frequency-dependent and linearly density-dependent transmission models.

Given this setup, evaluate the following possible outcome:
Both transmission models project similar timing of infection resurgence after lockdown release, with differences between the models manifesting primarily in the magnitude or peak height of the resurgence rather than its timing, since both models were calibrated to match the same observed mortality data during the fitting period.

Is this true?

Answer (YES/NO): NO